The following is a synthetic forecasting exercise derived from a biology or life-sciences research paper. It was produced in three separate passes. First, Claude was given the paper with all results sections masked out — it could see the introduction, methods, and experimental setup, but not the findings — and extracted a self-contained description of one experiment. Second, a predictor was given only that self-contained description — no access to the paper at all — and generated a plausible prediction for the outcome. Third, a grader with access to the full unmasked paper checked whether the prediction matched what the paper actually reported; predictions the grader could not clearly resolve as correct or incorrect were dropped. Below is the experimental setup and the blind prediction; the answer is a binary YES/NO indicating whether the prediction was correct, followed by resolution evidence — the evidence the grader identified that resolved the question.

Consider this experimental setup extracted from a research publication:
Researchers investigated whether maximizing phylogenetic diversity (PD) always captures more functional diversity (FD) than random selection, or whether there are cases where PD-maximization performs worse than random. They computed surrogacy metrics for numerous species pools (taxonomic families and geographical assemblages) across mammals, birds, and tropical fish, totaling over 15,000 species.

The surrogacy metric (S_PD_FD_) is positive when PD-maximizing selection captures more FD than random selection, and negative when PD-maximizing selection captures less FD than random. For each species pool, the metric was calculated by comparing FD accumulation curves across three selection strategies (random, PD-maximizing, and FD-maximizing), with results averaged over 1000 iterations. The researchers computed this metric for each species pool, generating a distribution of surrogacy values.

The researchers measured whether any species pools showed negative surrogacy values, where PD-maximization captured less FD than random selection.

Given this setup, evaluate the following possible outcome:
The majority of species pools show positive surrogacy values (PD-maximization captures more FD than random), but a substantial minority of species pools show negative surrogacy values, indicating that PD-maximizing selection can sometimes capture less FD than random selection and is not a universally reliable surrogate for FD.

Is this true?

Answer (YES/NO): NO